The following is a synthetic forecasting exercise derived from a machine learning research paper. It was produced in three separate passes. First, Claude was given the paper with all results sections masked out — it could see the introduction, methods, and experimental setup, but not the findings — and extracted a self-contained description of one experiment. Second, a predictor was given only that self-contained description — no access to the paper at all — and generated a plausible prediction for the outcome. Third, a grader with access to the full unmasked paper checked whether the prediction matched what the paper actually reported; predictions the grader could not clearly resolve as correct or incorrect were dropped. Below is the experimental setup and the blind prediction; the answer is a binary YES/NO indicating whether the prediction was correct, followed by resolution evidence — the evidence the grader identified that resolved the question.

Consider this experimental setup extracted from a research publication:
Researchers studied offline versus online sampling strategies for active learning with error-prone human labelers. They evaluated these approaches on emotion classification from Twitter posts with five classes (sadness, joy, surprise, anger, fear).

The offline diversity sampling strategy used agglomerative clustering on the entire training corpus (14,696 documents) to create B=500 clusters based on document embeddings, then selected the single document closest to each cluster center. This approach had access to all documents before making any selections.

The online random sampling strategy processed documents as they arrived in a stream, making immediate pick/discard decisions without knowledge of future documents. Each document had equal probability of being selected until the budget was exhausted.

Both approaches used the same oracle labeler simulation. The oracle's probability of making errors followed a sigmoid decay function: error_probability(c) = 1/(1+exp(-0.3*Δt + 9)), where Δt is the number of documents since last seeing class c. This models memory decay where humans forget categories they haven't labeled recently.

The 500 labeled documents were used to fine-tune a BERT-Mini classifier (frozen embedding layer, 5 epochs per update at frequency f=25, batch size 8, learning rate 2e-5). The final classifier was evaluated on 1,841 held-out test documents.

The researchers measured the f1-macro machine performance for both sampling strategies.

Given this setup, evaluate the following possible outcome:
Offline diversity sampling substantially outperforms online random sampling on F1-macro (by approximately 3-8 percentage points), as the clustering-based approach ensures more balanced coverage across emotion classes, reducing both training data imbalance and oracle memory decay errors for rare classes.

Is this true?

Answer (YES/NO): NO